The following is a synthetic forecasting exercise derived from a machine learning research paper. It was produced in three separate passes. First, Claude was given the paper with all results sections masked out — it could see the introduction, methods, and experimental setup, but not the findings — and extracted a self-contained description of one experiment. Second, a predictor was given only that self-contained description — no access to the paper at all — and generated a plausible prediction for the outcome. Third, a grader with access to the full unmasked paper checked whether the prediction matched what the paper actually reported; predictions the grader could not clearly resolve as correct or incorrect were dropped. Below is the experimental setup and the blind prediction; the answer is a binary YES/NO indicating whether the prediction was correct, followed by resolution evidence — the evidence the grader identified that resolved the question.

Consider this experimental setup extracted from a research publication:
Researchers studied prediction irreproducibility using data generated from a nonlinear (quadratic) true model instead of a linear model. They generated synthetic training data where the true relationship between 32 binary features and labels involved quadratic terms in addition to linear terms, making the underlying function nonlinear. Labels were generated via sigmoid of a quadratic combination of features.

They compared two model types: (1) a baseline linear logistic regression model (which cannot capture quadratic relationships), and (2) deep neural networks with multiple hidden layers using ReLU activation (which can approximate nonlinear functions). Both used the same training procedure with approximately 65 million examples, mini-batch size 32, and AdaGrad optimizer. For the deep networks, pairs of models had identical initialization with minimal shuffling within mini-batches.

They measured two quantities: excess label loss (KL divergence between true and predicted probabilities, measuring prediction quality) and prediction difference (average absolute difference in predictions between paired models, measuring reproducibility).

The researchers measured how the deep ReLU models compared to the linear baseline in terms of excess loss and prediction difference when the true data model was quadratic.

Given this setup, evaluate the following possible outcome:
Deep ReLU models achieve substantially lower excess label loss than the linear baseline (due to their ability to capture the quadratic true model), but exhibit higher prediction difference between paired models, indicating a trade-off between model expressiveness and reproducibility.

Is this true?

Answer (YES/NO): YES